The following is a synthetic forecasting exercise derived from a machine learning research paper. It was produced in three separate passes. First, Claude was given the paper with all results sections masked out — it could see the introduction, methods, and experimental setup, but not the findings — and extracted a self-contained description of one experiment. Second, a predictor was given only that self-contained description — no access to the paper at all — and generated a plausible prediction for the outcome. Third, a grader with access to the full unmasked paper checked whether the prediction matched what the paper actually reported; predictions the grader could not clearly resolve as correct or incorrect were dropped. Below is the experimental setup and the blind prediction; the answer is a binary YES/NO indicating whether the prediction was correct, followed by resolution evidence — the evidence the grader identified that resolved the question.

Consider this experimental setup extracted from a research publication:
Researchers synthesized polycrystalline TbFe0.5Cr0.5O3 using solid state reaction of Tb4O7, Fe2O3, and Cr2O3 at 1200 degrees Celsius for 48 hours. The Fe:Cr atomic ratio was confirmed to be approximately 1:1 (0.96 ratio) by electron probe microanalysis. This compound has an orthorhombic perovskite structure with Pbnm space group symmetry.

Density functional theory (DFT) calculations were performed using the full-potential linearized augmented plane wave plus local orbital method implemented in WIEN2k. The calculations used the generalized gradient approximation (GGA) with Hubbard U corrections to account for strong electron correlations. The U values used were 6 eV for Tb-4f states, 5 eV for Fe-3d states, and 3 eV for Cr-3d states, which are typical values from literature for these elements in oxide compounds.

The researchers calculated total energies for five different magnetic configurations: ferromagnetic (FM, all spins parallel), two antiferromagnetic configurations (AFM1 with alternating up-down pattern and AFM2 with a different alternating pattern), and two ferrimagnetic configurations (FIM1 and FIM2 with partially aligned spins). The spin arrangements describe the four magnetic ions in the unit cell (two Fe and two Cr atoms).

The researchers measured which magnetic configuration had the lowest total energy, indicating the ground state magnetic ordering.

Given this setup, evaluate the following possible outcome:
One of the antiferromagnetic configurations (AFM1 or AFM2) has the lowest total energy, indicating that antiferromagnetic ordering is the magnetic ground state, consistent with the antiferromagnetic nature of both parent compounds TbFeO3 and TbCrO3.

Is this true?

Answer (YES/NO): YES